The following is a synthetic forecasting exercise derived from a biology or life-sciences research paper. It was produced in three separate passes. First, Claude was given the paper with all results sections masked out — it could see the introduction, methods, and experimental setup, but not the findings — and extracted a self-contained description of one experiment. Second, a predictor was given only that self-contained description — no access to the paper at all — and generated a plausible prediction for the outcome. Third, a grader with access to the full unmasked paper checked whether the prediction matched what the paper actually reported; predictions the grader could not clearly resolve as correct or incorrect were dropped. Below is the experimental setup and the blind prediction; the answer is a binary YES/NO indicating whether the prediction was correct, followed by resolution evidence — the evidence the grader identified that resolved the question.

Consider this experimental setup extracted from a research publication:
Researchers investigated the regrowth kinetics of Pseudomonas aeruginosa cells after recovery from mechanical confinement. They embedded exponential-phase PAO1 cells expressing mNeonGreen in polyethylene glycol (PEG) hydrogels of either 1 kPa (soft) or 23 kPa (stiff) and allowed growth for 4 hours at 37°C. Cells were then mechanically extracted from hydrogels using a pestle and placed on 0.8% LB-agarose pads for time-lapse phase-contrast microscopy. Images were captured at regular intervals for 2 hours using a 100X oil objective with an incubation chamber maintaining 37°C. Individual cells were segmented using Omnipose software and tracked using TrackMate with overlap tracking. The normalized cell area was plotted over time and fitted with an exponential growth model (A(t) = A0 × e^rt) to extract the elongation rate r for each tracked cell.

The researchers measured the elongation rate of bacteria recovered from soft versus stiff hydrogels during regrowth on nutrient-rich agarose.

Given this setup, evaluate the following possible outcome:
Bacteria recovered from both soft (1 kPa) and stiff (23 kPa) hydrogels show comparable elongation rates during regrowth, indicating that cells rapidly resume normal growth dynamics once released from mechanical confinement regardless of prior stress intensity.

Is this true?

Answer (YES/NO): YES